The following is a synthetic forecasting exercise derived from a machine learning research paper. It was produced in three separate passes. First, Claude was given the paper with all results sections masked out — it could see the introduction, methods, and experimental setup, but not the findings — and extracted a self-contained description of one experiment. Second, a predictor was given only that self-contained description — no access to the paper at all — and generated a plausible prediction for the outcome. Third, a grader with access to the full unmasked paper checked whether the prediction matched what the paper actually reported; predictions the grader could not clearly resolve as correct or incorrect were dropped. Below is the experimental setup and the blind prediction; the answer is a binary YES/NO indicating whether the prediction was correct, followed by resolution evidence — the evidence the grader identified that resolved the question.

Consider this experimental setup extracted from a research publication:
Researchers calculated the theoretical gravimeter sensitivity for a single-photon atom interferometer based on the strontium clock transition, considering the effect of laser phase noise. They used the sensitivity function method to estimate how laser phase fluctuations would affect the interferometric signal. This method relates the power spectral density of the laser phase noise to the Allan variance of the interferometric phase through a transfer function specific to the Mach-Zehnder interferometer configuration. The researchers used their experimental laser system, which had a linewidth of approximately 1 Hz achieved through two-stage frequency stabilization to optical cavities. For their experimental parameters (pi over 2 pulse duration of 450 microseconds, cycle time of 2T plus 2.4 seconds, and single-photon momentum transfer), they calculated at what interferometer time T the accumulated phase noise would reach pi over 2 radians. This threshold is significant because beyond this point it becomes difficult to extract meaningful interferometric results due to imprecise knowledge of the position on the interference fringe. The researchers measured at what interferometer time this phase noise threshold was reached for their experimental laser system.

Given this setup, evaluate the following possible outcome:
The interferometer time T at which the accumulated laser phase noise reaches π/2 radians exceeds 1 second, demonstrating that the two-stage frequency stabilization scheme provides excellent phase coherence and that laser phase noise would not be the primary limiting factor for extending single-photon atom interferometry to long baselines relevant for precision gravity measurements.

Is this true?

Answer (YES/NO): NO